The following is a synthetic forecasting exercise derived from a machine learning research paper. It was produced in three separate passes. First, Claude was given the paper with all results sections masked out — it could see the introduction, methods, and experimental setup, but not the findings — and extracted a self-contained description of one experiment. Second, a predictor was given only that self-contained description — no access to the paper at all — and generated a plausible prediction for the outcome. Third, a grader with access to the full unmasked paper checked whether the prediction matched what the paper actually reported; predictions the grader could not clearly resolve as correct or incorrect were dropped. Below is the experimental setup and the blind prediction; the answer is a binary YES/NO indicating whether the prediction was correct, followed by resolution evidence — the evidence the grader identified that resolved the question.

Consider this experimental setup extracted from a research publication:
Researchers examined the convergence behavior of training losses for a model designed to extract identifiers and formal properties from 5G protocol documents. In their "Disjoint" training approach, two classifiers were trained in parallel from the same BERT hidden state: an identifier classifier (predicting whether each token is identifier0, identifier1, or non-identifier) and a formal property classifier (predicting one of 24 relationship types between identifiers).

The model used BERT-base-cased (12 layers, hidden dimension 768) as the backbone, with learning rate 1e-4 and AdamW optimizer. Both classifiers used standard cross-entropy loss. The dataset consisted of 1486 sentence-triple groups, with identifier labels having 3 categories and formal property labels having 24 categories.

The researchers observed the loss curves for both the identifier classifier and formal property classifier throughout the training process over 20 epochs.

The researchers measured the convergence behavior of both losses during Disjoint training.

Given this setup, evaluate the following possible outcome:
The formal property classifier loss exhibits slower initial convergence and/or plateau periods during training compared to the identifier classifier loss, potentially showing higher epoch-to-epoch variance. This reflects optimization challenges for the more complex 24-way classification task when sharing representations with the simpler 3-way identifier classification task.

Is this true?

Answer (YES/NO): NO